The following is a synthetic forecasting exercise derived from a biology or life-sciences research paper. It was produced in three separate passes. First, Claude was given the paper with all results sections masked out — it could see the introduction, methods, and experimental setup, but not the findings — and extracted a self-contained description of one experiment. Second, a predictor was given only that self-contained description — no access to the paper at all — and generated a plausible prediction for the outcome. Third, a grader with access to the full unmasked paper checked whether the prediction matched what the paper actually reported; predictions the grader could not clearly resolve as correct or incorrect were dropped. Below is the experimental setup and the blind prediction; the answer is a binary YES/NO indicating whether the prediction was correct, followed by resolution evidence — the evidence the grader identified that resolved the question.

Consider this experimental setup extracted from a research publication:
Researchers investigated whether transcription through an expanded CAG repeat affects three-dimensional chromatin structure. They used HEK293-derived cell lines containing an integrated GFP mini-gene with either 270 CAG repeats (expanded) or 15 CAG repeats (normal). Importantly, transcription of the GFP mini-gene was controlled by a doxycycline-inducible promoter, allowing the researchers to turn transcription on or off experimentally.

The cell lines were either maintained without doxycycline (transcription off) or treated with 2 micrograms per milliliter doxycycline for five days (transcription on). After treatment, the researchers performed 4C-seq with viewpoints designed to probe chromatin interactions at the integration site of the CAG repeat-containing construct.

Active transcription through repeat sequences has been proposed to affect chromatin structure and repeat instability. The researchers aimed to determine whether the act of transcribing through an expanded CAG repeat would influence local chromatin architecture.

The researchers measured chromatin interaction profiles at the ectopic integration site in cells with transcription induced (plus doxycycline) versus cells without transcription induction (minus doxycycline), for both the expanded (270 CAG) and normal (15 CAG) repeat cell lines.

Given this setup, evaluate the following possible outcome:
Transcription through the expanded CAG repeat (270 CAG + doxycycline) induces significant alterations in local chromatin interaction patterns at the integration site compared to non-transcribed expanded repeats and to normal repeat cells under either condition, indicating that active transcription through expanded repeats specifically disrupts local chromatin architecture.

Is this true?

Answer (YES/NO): NO